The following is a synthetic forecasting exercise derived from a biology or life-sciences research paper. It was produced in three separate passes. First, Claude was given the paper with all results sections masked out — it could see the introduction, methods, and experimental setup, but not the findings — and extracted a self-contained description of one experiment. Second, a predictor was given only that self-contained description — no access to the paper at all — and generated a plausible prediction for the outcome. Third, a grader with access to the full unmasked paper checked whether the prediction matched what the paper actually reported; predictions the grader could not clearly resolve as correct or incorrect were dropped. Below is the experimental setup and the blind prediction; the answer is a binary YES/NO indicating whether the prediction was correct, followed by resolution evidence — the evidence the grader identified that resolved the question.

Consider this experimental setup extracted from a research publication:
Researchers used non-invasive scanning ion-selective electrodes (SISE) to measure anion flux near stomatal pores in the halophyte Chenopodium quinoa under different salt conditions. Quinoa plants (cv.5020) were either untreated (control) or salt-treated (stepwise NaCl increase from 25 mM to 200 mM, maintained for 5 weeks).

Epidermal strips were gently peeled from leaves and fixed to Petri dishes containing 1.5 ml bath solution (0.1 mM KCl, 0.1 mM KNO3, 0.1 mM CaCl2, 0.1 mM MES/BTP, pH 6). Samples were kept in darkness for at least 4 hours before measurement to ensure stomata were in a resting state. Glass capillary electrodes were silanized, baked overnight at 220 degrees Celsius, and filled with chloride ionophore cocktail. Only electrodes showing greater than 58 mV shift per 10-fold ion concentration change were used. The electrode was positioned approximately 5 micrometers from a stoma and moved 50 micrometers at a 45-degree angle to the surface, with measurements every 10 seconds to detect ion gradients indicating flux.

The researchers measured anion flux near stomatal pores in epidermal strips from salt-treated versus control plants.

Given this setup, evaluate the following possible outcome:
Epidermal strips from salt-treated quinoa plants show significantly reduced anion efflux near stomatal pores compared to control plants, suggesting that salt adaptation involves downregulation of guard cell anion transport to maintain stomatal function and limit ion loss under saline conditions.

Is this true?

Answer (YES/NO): NO